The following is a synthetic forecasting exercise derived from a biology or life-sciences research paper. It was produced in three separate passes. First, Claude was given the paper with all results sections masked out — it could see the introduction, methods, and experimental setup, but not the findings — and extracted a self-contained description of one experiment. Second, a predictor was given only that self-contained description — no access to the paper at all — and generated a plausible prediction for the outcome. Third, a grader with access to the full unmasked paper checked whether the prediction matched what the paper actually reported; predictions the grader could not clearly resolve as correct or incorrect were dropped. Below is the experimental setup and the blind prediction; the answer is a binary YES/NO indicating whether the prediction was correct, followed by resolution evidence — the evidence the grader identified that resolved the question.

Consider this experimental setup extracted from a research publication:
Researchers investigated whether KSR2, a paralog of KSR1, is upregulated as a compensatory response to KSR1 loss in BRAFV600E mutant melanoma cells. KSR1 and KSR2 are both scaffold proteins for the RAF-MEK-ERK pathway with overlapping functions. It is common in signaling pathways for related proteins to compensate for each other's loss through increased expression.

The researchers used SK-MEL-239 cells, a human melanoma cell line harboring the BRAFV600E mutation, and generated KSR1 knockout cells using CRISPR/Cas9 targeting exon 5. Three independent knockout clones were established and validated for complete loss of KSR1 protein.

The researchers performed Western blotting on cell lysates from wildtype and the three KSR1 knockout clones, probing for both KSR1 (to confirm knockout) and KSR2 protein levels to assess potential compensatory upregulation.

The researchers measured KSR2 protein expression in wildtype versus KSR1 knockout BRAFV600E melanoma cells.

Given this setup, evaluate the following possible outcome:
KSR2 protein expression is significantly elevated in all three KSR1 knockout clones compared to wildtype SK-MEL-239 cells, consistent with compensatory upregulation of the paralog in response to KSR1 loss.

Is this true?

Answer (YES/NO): NO